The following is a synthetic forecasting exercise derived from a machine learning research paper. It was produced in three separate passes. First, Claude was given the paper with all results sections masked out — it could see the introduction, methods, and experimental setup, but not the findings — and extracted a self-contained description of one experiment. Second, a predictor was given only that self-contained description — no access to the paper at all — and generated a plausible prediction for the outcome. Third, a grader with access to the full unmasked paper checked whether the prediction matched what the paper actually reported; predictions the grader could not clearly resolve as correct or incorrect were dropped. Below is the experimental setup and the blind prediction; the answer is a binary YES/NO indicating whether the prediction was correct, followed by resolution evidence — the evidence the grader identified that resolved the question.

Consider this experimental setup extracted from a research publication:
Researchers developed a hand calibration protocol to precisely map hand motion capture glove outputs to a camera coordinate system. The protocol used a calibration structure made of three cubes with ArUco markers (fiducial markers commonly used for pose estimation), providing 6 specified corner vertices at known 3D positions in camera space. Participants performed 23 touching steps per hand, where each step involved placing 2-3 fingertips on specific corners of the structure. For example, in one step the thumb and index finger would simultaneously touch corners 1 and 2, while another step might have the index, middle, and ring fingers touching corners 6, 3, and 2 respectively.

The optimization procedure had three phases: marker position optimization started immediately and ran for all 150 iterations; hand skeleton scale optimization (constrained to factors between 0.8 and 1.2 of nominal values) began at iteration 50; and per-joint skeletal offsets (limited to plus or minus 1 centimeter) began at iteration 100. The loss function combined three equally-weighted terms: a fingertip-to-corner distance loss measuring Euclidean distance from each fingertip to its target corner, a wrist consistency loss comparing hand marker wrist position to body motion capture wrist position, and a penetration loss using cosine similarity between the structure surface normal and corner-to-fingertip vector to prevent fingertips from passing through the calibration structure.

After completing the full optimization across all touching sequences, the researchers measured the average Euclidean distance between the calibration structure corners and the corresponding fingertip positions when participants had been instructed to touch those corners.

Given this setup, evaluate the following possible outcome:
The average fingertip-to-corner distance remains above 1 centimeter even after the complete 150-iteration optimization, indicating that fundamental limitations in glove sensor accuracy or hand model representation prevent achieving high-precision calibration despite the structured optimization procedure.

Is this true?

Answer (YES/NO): NO